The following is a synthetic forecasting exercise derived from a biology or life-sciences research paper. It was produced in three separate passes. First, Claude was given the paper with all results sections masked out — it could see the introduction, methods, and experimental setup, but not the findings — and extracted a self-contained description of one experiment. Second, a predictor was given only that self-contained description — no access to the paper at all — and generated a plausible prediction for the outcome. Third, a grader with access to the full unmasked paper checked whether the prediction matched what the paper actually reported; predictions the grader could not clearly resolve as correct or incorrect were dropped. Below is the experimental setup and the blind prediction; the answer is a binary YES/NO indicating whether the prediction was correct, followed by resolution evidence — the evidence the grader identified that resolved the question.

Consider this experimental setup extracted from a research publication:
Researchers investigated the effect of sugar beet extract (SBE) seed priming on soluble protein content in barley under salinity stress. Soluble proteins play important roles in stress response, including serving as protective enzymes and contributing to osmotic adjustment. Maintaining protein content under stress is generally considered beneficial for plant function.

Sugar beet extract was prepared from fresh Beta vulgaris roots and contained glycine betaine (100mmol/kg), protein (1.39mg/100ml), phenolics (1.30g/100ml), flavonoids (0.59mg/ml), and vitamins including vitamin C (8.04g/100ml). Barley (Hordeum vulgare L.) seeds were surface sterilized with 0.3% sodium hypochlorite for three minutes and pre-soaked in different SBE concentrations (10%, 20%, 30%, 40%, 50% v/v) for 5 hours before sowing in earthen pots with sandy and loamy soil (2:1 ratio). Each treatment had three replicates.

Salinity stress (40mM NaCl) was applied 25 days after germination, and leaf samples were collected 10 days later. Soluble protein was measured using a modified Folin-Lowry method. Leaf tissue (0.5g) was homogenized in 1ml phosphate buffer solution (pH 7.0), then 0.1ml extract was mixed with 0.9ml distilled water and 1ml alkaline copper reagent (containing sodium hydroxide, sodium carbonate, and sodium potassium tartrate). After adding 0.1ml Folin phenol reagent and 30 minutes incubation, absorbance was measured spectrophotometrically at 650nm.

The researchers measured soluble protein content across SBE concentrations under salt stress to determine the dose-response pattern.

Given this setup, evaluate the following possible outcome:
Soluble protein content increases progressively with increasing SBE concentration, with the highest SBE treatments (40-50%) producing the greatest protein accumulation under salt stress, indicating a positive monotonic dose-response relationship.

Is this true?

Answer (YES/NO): YES